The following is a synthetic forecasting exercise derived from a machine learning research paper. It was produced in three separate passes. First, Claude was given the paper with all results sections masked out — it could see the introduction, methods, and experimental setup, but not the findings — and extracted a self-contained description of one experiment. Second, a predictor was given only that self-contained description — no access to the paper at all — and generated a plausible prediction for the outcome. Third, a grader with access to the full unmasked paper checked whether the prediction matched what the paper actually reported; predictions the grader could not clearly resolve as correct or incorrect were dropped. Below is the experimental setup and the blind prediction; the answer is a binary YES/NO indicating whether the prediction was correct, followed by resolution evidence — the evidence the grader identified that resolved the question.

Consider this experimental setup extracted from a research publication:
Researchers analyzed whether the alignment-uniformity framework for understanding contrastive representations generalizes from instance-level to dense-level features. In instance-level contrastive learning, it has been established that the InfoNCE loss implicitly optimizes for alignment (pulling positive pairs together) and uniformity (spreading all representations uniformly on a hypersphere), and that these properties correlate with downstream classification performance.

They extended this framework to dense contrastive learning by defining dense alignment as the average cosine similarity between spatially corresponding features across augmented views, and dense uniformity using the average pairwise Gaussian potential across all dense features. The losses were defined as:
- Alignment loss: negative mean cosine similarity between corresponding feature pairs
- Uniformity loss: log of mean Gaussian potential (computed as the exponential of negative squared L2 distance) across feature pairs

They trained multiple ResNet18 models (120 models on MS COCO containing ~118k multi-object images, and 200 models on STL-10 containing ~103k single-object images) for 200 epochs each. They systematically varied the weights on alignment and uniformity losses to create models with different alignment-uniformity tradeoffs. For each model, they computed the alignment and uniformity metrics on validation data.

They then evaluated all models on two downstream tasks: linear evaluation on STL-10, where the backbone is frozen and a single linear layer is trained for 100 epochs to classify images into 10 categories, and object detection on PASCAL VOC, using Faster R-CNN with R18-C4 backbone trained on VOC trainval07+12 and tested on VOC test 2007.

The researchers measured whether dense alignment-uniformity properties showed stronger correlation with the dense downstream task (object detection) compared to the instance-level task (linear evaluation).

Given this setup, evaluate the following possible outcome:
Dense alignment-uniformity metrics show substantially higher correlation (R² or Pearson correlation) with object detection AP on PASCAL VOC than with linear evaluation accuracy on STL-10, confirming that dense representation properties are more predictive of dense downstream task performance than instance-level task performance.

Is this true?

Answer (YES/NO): NO